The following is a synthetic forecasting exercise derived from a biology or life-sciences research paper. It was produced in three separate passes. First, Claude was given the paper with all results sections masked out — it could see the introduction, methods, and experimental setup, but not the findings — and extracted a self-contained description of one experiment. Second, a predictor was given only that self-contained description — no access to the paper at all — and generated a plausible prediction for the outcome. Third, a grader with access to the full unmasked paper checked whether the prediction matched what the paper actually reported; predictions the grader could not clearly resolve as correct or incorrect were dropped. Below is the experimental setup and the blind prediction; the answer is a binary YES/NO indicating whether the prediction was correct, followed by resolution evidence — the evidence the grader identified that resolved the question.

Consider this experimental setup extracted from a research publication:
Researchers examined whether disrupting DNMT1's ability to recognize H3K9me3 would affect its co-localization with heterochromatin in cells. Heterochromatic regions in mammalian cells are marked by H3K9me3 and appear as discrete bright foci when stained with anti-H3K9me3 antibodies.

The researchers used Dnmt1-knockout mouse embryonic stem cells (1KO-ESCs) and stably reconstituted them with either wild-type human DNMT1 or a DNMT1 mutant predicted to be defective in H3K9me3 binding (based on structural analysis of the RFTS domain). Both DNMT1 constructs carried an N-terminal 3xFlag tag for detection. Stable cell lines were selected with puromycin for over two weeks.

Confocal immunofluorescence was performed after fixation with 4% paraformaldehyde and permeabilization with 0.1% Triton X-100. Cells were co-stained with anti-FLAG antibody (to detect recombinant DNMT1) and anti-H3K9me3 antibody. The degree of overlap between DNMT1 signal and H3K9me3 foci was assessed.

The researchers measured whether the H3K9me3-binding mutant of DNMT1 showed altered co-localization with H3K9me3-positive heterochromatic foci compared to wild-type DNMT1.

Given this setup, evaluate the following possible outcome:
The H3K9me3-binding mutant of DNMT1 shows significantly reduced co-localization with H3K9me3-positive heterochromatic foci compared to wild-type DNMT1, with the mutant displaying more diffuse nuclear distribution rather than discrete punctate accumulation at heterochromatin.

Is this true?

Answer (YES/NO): YES